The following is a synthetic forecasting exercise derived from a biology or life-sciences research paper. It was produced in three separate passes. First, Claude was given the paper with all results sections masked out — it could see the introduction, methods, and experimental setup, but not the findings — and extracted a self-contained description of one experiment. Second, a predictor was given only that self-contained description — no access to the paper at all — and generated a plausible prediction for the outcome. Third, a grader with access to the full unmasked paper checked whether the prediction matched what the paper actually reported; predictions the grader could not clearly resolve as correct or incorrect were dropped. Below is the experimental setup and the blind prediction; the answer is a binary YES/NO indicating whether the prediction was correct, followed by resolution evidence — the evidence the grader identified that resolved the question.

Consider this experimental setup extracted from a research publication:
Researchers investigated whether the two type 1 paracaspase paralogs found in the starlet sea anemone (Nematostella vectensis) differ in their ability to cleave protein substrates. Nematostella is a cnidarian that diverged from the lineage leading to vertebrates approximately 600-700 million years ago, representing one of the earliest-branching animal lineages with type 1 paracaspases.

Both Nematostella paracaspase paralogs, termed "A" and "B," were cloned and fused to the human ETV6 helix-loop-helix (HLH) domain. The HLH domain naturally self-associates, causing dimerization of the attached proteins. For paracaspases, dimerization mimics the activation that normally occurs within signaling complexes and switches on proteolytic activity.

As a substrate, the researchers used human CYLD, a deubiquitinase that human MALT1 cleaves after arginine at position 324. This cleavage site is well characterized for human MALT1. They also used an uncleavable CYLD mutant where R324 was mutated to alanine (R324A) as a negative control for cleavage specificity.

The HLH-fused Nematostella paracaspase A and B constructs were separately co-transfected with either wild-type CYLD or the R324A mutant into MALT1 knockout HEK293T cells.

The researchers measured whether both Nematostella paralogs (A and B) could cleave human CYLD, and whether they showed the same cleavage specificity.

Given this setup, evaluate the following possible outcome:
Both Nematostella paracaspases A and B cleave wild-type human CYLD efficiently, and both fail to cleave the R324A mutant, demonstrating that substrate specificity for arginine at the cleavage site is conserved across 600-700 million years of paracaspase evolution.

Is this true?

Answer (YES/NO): NO